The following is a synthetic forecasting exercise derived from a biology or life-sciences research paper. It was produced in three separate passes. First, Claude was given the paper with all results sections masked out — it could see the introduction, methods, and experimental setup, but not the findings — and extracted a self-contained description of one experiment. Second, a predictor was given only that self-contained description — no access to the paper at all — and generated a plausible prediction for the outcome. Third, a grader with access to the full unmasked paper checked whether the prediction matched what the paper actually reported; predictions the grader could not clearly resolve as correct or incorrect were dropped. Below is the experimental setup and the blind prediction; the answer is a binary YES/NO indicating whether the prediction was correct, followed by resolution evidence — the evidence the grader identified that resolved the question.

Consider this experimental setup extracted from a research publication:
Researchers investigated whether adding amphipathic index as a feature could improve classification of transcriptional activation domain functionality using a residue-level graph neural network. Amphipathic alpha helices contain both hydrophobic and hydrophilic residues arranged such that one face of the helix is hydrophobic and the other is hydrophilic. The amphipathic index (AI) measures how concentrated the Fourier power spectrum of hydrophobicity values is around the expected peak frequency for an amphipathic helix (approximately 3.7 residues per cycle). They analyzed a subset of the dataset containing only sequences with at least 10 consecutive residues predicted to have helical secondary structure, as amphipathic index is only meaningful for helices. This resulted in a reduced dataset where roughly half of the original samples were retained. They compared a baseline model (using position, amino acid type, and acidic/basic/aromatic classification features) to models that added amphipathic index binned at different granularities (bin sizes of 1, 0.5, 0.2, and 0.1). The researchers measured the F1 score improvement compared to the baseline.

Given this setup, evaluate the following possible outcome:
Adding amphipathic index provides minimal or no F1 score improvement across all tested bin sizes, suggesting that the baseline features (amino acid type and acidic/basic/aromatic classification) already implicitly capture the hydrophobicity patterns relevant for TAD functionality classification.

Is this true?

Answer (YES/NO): NO